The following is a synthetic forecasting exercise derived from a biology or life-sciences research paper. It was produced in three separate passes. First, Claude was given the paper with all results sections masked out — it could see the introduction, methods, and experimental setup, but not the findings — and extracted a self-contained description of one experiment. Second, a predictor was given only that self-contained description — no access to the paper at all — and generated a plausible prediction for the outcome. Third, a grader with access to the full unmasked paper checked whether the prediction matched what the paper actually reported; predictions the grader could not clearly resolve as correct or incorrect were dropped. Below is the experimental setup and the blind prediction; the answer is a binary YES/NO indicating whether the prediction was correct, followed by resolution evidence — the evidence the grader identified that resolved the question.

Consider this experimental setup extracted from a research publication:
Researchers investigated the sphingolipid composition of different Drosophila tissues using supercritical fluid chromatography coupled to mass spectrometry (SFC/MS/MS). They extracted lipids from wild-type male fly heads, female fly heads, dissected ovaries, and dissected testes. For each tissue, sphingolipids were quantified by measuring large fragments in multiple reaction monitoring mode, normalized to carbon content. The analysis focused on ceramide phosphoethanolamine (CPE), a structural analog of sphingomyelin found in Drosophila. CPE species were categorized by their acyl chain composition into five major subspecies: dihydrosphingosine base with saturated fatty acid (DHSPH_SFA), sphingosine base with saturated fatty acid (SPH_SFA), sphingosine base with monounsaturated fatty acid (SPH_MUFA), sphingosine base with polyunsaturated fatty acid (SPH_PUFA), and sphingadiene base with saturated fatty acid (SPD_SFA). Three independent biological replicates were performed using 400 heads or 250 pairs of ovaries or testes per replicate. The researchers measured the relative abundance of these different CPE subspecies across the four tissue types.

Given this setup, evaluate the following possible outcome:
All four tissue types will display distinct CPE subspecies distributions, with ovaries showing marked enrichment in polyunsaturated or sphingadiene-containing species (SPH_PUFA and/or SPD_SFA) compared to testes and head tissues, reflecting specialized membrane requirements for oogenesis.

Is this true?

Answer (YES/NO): NO